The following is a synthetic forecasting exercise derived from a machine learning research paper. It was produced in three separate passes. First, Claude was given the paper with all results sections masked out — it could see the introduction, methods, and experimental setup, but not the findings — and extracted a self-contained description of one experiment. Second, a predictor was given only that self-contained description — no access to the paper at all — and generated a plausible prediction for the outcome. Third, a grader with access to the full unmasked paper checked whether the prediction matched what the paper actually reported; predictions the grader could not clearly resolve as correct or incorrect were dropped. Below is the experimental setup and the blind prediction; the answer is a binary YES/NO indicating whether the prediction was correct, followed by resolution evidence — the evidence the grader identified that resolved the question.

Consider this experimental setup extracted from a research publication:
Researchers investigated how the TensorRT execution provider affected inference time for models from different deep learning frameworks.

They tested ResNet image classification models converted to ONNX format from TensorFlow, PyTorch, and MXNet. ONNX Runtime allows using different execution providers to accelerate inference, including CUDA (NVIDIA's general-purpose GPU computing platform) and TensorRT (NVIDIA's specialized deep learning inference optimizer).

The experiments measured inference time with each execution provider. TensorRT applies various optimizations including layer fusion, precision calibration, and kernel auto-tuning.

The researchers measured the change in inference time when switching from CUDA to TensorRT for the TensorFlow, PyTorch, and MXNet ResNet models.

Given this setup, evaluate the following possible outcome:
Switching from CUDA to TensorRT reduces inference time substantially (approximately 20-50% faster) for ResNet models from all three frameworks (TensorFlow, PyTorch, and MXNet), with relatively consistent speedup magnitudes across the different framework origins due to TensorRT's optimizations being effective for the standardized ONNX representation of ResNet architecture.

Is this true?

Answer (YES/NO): NO